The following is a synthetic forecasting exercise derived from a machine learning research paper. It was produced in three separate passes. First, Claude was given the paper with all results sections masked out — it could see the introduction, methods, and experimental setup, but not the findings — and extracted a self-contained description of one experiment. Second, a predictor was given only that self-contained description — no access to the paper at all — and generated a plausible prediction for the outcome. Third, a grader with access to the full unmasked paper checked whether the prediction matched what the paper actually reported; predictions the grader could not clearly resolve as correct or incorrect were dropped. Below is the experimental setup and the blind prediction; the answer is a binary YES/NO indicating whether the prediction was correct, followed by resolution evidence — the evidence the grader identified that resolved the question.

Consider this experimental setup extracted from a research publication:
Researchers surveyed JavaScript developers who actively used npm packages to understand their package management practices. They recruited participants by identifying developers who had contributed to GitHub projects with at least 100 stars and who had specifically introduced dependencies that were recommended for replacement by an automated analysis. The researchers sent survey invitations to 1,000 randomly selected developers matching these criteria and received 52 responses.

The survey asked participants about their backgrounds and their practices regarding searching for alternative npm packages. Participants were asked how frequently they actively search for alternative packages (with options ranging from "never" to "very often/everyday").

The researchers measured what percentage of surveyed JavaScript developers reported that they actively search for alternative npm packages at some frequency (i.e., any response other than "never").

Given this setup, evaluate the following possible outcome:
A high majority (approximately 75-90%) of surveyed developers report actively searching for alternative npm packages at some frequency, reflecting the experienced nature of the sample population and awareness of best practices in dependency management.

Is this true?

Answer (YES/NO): NO